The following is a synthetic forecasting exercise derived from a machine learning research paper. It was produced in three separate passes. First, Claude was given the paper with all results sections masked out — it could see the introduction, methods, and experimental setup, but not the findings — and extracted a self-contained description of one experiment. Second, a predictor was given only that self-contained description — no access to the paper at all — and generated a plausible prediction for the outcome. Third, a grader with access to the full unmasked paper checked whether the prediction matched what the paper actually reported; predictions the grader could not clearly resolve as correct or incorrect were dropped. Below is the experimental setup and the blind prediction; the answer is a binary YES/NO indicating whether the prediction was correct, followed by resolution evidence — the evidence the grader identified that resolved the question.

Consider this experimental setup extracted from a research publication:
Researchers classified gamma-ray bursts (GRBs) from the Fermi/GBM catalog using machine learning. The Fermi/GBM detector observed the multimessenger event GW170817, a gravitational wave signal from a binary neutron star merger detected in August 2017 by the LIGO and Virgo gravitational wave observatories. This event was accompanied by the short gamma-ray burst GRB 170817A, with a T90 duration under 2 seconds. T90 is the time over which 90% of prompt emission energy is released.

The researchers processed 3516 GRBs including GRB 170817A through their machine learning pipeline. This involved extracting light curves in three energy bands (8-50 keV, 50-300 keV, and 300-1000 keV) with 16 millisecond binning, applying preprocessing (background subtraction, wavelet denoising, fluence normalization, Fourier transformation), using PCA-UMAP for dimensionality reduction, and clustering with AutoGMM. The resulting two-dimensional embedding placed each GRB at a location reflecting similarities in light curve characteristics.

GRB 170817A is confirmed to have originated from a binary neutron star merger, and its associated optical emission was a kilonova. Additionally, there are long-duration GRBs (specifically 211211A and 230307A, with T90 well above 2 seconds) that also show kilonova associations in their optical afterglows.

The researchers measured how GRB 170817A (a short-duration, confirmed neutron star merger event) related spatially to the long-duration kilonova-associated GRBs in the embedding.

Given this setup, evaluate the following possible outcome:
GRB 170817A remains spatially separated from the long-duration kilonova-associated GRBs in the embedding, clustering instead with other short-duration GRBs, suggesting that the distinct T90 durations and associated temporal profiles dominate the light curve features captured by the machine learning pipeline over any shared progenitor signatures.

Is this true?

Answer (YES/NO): YES